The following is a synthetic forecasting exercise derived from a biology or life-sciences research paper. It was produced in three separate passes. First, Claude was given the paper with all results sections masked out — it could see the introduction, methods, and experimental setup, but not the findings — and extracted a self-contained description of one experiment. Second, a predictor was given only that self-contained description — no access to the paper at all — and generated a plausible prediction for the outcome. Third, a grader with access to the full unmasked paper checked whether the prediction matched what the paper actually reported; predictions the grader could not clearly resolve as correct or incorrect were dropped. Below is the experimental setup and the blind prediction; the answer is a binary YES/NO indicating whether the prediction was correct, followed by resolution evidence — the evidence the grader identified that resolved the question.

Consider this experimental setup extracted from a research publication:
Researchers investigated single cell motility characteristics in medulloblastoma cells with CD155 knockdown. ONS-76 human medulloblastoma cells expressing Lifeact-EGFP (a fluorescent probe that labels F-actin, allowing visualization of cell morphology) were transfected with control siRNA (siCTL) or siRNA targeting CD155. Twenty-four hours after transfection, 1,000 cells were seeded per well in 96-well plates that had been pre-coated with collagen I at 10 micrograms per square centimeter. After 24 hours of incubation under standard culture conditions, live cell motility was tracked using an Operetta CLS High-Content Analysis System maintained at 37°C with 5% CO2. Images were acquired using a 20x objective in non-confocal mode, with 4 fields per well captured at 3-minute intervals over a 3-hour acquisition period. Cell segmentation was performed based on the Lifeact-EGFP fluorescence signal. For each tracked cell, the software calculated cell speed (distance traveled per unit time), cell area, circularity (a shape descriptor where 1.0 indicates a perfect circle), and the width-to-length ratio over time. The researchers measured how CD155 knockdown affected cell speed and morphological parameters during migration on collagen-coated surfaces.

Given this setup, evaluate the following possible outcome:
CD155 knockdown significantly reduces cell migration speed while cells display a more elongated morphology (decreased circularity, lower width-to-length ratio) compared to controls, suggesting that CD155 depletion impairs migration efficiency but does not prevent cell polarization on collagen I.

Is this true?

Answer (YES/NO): NO